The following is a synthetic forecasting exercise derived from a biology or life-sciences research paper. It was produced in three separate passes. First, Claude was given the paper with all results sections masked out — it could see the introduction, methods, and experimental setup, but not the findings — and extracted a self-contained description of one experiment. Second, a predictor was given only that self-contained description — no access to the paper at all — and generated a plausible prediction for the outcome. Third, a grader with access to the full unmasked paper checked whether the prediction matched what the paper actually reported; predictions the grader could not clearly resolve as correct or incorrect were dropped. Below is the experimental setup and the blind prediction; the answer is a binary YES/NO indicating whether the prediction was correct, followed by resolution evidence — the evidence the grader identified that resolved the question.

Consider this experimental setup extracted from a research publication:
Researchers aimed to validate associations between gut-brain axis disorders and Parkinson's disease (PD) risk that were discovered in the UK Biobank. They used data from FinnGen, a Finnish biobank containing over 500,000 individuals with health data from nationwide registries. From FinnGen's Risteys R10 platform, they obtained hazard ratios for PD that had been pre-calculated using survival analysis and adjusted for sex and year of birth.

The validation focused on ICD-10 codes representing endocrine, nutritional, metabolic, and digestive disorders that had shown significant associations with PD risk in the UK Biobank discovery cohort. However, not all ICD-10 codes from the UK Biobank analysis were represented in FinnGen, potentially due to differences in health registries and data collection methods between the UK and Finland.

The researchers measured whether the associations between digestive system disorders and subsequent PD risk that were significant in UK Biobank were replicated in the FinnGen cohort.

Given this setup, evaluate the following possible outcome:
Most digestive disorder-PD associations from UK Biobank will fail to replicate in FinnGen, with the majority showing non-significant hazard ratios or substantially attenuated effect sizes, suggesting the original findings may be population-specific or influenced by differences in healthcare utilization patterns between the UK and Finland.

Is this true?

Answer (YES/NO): NO